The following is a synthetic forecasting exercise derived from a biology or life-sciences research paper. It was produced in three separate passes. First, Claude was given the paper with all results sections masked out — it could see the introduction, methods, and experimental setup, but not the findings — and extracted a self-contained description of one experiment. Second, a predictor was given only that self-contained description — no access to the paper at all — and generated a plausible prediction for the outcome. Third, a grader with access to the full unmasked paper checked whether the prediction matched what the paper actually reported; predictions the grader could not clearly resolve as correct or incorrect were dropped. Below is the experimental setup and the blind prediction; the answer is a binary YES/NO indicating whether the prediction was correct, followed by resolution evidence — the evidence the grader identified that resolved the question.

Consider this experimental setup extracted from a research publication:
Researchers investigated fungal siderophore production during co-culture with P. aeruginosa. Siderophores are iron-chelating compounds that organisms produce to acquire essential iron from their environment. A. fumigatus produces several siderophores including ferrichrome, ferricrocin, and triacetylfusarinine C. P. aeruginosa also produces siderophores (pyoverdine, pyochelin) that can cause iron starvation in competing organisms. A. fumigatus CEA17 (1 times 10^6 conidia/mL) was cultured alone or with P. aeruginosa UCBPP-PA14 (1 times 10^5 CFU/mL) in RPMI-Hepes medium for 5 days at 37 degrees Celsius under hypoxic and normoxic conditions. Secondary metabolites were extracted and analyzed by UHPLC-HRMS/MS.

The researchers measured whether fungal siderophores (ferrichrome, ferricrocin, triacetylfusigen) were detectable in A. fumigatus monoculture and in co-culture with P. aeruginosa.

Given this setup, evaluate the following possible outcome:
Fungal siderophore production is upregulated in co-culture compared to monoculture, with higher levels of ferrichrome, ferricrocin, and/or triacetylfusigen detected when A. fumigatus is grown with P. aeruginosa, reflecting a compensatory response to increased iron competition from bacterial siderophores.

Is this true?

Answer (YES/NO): NO